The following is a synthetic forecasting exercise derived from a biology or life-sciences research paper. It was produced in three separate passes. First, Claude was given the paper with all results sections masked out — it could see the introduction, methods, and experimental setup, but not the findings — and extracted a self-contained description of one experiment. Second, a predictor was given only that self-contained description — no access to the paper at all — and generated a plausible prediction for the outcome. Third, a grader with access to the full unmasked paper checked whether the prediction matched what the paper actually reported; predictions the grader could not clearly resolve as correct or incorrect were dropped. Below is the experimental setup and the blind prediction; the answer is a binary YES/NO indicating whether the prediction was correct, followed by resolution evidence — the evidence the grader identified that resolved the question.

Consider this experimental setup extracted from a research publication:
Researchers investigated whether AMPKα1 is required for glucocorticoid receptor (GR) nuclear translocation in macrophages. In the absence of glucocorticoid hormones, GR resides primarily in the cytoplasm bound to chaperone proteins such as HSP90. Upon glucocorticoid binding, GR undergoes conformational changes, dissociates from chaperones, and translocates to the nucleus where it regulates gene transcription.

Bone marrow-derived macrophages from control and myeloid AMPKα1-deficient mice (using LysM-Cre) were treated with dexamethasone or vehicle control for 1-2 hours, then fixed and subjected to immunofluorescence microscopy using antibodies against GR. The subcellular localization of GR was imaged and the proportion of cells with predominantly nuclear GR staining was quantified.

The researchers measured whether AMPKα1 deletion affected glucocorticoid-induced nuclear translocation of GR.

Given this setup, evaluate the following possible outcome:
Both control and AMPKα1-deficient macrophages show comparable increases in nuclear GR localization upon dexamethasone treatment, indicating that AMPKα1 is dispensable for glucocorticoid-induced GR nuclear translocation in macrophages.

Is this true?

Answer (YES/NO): YES